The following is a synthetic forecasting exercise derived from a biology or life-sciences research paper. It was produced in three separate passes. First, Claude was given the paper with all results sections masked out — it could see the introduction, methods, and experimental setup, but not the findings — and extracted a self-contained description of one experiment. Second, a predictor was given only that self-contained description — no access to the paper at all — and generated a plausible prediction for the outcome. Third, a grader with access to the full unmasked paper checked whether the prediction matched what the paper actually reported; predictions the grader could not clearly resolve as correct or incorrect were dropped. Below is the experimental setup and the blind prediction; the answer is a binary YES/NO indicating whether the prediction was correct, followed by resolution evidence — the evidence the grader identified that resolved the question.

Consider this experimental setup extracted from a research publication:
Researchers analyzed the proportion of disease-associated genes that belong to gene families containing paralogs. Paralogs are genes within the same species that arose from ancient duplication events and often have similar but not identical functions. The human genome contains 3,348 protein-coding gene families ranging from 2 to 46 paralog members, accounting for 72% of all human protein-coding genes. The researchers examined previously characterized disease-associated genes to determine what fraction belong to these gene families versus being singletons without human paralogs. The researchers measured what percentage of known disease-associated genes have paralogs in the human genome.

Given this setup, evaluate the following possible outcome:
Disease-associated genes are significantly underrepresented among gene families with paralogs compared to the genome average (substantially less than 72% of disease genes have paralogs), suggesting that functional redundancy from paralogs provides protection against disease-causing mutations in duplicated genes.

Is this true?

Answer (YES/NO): NO